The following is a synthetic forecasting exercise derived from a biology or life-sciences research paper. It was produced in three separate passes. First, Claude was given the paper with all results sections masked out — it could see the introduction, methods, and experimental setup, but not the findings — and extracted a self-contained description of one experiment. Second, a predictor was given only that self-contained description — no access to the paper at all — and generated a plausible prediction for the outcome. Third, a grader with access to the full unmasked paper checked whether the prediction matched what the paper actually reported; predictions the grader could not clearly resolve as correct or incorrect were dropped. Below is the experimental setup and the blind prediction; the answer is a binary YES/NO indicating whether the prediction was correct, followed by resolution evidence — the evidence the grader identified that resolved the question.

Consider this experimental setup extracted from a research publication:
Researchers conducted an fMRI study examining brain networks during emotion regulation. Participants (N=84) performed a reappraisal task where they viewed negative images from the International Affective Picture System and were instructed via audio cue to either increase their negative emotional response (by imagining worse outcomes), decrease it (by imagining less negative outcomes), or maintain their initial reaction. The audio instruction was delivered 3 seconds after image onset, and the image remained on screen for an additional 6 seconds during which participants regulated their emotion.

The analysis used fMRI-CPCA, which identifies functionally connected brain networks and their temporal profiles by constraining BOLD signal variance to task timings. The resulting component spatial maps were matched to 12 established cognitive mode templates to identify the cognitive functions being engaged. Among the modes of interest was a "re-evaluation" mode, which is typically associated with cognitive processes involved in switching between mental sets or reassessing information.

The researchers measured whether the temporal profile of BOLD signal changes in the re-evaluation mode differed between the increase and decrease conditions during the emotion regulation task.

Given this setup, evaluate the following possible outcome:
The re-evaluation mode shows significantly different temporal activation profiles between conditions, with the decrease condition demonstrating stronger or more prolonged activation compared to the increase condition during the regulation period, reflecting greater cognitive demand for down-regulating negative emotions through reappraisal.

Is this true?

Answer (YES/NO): YES